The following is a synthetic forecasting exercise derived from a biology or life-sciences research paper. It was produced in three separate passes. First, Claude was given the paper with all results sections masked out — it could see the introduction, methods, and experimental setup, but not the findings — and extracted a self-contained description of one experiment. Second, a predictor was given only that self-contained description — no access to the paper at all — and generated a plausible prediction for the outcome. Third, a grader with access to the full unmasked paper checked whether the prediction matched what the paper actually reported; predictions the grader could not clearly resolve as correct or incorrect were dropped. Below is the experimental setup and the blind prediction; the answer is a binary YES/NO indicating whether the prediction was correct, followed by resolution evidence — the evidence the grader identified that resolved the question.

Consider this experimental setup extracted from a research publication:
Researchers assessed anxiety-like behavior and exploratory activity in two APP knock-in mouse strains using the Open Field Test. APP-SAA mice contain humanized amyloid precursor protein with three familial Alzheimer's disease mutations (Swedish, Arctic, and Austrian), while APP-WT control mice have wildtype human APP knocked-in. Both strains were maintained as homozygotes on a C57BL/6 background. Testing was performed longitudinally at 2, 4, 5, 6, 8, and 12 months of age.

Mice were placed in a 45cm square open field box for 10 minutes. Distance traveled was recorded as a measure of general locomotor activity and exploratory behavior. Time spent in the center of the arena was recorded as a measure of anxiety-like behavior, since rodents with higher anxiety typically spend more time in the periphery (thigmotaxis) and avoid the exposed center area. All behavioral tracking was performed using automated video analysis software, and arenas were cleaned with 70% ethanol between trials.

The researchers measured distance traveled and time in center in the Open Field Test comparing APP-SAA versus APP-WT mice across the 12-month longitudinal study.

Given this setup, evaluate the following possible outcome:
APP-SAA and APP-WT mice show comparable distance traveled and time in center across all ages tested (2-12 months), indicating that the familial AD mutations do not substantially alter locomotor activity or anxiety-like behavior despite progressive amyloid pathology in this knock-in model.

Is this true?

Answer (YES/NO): NO